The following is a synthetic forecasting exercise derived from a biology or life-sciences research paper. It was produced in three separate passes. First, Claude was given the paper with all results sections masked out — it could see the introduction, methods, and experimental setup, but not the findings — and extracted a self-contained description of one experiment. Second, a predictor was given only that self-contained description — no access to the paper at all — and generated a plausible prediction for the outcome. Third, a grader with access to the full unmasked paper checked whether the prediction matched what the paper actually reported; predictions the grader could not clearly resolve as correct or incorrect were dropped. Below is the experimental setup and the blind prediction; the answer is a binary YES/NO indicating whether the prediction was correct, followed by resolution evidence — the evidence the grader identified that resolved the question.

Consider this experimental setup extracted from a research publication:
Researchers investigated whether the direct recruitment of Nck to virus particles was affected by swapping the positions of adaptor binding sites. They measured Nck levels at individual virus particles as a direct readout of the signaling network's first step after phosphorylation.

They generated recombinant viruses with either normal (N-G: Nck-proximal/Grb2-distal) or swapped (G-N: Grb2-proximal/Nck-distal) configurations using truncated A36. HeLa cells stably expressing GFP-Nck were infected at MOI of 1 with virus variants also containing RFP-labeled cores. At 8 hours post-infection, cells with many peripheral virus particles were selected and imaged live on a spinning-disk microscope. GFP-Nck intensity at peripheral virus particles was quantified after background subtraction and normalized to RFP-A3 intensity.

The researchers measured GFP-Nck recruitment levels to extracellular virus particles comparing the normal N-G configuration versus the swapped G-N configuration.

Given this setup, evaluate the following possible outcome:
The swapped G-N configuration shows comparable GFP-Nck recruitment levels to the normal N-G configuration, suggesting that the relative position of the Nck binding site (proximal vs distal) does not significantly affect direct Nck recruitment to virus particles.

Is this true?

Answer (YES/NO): YES